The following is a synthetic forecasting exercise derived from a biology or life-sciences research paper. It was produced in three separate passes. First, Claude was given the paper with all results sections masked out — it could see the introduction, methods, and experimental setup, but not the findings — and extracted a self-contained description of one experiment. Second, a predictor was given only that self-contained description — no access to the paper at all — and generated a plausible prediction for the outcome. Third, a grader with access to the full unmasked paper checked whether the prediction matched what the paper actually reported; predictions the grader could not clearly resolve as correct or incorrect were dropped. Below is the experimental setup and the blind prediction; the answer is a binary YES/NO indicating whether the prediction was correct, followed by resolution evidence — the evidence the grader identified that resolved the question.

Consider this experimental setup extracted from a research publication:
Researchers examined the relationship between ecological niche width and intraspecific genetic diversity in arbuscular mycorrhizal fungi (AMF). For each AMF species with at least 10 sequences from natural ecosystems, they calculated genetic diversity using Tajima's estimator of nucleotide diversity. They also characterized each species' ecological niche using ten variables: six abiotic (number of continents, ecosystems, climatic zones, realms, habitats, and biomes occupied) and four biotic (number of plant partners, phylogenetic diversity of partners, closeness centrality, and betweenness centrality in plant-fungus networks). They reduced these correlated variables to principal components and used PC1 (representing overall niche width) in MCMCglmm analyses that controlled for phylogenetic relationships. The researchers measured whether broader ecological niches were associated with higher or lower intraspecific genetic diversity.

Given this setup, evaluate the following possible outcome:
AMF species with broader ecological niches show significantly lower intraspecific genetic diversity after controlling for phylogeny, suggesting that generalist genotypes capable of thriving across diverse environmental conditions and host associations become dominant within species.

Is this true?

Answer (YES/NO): NO